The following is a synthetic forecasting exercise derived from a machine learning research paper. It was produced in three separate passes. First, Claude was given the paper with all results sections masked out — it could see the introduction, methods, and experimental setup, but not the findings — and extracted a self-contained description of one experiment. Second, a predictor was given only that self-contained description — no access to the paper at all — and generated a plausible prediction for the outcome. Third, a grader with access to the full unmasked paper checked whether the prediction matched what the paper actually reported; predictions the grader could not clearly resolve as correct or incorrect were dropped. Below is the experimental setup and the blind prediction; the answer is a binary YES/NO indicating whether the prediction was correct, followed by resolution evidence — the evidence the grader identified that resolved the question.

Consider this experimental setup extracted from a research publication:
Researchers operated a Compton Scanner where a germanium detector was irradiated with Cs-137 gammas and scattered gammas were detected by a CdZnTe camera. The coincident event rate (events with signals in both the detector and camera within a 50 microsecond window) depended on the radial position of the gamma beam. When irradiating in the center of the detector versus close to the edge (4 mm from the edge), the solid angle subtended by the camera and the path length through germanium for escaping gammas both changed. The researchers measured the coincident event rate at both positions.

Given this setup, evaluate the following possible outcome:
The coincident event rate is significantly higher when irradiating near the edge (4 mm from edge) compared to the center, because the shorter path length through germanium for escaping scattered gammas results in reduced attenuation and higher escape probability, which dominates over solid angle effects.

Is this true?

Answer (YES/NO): NO